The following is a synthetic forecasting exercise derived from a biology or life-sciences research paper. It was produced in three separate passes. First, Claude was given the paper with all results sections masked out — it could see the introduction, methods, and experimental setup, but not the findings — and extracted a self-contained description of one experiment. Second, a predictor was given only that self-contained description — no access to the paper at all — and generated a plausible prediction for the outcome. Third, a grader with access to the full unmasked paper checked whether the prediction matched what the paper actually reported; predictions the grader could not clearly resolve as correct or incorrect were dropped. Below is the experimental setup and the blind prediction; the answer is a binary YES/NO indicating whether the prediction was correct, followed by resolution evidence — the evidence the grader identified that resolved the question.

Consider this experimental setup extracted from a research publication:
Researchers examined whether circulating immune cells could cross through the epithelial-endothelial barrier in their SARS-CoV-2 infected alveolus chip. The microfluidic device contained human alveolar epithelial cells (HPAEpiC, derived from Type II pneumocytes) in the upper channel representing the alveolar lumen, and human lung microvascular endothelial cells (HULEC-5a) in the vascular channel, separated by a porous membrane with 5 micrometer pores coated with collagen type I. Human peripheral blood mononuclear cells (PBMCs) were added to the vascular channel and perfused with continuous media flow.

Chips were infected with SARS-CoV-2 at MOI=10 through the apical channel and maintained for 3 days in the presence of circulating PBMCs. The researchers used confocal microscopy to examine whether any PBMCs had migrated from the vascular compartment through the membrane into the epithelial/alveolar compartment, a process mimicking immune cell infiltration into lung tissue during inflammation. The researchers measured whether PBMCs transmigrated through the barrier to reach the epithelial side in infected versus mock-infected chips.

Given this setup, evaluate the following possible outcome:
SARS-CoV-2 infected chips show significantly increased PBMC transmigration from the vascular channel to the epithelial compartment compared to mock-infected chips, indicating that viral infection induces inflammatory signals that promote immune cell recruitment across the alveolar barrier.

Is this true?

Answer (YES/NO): NO